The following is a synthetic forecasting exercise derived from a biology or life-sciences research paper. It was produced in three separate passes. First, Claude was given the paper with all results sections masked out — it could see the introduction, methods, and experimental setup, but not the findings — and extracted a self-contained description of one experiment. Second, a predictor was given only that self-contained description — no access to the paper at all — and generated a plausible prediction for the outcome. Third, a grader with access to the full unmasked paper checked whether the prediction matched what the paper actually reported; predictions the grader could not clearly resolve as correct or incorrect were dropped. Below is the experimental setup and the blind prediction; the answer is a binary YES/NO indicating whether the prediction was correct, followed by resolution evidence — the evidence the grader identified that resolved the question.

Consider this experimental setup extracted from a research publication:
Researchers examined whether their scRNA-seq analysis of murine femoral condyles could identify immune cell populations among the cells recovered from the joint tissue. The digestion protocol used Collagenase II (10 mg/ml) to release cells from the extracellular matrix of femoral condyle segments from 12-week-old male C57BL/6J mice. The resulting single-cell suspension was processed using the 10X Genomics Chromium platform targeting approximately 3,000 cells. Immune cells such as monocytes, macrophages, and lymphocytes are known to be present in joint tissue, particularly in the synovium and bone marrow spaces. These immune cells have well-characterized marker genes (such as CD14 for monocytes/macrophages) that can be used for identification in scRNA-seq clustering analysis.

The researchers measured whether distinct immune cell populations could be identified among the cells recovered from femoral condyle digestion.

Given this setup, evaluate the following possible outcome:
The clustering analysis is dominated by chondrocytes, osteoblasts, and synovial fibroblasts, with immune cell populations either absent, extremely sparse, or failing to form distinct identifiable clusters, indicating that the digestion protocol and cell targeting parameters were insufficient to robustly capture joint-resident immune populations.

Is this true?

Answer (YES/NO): NO